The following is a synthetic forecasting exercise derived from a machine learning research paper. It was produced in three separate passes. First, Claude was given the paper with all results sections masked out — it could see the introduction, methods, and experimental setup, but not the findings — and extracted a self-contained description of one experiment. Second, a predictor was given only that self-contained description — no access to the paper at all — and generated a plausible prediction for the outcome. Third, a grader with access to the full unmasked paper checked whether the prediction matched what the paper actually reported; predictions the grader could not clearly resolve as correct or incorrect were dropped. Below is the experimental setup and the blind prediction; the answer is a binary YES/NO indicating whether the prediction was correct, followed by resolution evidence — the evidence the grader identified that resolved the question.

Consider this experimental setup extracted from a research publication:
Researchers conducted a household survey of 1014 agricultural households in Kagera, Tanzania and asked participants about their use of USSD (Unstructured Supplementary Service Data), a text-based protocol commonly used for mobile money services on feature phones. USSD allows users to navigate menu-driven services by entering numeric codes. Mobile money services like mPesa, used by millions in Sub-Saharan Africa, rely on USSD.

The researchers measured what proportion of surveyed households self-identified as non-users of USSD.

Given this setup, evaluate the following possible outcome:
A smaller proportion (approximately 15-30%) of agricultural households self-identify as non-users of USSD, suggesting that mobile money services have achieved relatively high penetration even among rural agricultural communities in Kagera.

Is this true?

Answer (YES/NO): NO